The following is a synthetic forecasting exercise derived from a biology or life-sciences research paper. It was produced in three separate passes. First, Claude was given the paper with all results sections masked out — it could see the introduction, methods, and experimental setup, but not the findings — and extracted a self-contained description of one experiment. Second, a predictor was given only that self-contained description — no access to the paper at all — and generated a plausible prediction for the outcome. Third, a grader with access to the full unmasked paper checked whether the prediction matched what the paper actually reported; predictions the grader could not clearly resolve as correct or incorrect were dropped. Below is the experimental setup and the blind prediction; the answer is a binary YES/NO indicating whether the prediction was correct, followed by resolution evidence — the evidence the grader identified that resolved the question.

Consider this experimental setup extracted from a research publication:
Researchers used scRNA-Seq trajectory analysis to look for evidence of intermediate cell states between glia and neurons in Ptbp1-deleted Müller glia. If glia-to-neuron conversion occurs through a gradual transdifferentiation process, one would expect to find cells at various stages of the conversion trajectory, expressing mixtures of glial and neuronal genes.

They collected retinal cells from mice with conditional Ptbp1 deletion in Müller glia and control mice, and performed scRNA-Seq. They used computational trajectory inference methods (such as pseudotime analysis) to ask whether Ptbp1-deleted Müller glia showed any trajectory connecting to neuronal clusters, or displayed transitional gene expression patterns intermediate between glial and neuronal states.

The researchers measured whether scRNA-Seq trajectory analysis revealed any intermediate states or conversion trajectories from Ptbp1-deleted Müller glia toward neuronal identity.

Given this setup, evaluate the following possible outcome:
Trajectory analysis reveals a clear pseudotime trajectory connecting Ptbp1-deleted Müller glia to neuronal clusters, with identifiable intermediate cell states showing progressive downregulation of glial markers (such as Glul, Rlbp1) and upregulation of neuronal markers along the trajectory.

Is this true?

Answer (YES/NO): NO